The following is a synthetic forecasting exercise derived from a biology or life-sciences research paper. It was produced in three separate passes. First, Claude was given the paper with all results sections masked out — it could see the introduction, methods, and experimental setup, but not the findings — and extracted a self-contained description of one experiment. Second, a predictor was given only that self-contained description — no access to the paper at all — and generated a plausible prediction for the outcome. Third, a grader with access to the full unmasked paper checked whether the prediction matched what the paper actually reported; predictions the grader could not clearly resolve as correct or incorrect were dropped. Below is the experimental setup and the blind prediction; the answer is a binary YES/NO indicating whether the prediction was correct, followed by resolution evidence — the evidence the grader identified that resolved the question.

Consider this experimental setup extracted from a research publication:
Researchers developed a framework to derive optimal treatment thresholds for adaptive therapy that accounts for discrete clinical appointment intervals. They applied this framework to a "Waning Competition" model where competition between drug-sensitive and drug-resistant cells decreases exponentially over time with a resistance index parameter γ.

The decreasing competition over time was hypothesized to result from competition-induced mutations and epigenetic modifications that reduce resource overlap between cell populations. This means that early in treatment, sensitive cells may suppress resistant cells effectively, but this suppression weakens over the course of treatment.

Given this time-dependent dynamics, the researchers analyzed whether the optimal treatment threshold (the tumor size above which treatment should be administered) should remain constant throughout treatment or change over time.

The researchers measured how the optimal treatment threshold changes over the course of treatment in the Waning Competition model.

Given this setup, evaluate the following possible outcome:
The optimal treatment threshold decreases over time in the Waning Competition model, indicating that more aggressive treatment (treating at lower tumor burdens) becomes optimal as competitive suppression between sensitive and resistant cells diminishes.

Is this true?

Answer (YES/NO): NO